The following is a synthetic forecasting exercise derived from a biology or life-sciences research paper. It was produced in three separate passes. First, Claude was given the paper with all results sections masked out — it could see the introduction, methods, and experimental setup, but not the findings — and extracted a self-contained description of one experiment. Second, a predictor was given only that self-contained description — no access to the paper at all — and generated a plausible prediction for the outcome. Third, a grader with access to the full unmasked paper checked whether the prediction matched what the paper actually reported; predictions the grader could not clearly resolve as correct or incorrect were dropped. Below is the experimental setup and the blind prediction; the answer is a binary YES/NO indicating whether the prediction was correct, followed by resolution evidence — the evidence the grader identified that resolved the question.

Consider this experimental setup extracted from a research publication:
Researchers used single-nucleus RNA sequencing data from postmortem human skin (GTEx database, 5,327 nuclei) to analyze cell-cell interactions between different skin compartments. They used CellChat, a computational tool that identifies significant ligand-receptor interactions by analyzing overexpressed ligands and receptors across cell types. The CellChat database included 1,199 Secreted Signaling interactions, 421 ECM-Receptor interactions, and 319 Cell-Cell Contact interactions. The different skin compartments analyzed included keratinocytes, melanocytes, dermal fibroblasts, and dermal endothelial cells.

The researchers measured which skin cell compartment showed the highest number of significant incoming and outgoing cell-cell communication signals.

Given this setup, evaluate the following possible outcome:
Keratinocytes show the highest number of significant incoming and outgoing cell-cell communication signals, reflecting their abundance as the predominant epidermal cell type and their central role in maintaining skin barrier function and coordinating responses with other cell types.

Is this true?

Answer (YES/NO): NO